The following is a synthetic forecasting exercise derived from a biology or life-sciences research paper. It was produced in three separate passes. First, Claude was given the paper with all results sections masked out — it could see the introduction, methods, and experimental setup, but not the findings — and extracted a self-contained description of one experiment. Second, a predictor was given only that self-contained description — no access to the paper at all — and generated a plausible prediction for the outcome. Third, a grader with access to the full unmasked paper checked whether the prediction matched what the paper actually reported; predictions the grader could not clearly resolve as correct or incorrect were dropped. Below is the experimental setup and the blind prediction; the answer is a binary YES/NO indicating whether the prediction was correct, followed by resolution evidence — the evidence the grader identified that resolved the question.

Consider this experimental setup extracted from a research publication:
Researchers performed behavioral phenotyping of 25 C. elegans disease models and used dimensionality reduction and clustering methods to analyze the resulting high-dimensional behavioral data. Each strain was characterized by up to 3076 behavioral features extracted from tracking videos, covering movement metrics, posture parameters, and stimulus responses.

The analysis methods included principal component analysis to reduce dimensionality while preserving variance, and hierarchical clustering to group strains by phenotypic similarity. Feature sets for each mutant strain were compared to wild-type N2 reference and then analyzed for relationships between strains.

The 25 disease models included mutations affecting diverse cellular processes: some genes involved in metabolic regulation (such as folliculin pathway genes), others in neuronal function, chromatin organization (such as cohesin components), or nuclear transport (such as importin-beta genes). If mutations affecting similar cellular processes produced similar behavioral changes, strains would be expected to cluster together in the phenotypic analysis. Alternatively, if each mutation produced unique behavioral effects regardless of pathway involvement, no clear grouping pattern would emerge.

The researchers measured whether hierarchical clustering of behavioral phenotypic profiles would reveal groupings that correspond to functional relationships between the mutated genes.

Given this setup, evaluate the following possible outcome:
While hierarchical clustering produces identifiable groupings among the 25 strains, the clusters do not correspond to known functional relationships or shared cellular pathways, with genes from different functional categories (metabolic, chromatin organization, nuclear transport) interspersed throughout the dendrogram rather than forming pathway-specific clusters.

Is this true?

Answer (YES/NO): NO